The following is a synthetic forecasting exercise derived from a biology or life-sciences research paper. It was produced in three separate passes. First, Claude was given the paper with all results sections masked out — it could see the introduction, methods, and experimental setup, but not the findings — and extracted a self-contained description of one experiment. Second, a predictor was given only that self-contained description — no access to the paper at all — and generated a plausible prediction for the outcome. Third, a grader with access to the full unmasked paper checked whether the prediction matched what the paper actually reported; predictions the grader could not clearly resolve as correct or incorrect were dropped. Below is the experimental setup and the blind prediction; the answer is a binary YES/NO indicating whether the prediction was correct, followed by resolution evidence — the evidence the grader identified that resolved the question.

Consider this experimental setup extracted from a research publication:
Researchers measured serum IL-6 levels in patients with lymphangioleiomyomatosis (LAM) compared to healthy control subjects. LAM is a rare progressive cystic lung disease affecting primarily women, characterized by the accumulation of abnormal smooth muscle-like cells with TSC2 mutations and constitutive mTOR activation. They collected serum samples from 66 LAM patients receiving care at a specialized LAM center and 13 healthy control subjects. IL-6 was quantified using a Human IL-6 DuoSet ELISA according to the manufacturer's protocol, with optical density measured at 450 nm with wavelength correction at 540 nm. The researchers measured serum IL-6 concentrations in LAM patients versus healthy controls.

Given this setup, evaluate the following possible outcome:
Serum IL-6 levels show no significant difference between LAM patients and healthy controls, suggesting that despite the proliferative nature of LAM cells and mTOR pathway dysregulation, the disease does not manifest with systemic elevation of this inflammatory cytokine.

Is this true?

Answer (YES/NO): NO